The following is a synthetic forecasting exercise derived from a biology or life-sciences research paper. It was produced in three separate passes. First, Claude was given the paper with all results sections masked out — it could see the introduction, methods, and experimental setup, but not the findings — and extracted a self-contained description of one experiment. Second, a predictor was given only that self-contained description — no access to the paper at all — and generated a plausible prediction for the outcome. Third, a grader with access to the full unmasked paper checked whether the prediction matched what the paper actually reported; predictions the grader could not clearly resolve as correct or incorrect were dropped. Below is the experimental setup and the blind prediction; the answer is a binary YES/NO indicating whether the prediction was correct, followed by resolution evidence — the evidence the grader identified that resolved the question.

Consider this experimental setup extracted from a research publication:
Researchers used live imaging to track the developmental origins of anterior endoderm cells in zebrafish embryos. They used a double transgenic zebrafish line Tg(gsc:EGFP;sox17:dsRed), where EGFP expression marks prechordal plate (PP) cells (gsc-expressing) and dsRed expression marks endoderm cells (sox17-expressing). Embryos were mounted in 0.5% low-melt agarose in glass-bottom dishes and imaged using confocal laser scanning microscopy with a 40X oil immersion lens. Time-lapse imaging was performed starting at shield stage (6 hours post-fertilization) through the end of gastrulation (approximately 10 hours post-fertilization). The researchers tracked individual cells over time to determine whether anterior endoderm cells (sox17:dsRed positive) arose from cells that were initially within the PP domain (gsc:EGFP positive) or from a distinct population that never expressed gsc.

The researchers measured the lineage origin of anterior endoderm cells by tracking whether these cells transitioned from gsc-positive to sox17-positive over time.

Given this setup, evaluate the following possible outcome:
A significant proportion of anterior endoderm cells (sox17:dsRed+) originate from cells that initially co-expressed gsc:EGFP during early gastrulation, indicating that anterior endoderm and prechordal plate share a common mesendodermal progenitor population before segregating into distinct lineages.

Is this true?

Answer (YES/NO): YES